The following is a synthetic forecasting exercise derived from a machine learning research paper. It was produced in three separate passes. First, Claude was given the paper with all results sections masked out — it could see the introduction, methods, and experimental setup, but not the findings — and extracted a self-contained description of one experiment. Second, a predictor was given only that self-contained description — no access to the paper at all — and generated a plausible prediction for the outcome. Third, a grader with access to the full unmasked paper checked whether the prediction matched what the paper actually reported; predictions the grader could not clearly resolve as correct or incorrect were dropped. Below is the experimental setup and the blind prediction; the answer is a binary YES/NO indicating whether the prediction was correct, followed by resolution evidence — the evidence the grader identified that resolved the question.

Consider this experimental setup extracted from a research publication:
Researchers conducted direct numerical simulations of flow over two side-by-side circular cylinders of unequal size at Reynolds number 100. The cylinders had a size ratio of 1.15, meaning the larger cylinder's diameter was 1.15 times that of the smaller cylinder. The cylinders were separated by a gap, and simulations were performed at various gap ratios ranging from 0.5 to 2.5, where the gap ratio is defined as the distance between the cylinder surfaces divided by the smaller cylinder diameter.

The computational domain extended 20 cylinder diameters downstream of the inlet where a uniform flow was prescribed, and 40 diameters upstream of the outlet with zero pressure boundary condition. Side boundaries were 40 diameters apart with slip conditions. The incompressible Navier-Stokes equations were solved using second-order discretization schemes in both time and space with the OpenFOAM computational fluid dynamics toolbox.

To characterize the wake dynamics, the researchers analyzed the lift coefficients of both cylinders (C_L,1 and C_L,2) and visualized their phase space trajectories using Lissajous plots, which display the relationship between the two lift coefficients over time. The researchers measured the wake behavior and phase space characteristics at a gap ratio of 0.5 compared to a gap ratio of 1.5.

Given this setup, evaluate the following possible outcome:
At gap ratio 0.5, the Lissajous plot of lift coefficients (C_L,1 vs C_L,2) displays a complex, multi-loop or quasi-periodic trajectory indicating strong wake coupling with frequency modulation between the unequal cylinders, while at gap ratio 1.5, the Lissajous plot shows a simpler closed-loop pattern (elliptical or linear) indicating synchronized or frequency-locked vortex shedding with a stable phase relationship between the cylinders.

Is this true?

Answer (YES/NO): NO